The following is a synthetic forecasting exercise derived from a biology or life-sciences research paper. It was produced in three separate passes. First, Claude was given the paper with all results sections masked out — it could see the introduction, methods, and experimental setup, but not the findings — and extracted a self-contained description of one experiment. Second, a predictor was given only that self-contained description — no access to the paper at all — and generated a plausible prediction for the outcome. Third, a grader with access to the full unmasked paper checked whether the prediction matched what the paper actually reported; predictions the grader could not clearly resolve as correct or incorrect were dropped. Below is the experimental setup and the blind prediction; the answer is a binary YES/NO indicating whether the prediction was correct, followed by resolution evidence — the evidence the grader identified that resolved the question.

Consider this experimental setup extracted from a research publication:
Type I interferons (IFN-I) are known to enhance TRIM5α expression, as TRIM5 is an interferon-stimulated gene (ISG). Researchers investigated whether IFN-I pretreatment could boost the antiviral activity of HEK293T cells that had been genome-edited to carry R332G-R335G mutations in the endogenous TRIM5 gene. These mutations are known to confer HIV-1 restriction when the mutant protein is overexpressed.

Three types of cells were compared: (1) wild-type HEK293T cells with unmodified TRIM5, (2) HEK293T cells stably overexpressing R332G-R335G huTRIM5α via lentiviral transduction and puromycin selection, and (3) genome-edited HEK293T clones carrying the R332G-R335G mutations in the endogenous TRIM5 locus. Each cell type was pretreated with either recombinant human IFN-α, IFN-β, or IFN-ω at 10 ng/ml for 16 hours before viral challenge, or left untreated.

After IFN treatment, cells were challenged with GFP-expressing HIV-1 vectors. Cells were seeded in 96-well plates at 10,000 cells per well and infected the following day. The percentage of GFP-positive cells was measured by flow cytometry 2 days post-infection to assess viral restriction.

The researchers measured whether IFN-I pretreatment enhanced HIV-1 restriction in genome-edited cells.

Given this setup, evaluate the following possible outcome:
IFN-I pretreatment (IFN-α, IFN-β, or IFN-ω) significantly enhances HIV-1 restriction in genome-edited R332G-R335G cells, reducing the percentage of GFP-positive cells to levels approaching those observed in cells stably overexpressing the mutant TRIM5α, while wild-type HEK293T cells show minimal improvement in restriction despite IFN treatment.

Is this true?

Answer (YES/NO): NO